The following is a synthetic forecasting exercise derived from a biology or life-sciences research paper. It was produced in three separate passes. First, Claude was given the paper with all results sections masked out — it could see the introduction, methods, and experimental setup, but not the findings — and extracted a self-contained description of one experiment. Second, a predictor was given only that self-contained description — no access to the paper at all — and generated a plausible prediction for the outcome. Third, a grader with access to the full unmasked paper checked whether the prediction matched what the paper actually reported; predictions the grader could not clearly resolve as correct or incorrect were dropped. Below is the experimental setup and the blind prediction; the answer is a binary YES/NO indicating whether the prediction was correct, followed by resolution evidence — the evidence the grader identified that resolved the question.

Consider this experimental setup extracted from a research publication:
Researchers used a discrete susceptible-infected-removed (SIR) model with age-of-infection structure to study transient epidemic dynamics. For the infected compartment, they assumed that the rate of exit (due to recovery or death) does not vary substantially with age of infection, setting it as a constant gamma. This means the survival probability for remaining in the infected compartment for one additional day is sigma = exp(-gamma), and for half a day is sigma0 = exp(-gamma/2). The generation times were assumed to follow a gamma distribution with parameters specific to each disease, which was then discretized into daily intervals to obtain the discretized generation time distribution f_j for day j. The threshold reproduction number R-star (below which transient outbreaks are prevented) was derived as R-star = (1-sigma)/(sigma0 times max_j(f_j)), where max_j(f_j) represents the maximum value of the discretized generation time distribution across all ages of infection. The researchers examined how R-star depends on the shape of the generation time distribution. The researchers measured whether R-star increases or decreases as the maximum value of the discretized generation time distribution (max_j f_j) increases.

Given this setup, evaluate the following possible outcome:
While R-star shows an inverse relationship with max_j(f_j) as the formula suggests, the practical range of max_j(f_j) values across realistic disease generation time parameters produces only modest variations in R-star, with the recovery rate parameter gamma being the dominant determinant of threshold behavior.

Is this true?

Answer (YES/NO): NO